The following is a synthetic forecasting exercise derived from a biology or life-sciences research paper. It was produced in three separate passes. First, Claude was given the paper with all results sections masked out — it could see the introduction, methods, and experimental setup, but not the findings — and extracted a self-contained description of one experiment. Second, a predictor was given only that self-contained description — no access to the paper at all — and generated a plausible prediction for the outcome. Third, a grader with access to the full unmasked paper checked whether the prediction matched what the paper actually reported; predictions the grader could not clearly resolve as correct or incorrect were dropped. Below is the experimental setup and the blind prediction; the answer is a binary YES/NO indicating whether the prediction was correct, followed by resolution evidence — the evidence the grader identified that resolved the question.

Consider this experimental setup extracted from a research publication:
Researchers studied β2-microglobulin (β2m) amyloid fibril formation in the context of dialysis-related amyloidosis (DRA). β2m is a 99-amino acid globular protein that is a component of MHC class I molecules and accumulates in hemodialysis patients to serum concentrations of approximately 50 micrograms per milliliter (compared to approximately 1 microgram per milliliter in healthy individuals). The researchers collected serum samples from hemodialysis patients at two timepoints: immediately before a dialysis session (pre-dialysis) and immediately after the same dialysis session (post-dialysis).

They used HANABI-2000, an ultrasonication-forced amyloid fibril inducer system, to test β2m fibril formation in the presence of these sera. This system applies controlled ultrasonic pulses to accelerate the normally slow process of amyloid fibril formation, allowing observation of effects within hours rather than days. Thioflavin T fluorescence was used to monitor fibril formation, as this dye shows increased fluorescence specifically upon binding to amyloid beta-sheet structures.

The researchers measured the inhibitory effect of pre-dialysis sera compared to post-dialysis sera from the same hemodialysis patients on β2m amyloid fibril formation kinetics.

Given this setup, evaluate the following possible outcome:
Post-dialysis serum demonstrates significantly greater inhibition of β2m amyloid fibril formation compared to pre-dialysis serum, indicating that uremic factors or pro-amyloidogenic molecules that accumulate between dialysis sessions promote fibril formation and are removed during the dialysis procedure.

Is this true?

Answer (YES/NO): NO